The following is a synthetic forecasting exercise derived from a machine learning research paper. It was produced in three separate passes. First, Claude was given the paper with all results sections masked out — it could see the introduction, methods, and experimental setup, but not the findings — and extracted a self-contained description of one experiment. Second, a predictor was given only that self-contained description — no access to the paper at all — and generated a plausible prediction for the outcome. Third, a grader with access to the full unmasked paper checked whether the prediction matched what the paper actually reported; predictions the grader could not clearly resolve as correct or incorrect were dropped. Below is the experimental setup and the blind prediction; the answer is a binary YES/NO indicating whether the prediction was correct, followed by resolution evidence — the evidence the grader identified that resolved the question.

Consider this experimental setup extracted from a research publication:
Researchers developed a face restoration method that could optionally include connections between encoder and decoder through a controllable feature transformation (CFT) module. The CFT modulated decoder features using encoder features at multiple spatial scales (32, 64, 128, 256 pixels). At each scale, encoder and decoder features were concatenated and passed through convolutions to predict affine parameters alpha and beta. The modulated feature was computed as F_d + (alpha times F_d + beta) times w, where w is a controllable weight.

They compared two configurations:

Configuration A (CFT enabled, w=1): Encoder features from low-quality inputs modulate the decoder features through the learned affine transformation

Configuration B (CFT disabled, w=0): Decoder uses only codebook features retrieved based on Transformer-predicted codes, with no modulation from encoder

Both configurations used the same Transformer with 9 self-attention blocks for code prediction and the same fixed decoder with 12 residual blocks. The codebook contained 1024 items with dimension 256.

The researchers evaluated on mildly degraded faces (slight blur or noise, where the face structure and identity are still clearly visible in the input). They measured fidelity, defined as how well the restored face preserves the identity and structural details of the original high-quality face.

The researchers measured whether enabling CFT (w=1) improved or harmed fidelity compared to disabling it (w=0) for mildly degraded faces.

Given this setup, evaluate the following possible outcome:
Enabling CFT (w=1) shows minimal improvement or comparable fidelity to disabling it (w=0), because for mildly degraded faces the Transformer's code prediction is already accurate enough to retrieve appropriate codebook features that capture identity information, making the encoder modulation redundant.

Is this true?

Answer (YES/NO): YES